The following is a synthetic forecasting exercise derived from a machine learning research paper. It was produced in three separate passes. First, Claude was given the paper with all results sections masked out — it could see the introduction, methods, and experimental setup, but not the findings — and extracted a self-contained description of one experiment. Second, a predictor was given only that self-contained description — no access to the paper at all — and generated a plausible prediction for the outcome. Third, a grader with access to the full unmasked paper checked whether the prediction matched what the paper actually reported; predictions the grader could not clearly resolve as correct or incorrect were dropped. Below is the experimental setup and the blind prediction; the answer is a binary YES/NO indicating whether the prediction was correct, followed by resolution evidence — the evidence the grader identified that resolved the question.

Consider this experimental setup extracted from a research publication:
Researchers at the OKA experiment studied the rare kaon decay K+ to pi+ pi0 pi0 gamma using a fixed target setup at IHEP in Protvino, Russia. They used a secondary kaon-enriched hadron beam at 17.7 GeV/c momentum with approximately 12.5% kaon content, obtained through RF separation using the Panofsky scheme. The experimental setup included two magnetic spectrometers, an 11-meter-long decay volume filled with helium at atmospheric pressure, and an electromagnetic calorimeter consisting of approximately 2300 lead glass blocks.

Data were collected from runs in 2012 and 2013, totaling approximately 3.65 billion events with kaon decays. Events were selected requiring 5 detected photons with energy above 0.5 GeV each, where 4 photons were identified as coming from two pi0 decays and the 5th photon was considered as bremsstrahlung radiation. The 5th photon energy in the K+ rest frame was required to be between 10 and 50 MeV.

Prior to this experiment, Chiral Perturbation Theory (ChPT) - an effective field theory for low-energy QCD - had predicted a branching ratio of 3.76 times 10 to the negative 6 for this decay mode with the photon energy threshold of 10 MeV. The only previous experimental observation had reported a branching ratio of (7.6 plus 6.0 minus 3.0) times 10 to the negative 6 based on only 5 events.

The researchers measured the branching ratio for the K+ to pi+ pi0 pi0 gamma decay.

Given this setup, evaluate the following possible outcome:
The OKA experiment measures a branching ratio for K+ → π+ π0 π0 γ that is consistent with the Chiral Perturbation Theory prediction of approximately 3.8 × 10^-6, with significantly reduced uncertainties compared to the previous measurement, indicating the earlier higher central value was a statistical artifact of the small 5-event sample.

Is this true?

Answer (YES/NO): YES